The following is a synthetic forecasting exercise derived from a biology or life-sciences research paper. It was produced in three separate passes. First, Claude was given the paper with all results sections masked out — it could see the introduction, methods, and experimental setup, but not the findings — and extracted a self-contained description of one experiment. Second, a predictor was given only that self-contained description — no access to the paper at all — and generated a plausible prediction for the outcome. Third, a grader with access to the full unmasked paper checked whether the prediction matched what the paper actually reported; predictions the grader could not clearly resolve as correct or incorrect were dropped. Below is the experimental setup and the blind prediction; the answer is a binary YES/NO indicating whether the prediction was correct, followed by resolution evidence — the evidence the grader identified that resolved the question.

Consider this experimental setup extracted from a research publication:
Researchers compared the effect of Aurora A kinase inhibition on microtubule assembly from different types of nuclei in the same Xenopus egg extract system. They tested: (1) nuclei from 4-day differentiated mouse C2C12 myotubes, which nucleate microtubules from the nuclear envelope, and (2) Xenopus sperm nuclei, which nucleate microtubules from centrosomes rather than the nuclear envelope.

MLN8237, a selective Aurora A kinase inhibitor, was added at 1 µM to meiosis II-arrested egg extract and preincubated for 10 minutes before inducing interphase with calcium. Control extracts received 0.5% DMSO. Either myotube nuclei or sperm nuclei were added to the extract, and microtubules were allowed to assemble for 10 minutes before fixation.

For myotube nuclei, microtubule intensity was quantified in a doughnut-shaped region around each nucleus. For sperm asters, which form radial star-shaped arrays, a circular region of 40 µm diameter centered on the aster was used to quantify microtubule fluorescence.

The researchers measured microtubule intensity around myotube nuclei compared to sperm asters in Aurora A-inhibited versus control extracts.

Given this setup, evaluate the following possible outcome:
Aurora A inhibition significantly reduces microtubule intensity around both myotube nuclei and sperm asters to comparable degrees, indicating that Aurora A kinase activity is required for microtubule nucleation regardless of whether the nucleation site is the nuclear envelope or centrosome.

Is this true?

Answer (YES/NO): NO